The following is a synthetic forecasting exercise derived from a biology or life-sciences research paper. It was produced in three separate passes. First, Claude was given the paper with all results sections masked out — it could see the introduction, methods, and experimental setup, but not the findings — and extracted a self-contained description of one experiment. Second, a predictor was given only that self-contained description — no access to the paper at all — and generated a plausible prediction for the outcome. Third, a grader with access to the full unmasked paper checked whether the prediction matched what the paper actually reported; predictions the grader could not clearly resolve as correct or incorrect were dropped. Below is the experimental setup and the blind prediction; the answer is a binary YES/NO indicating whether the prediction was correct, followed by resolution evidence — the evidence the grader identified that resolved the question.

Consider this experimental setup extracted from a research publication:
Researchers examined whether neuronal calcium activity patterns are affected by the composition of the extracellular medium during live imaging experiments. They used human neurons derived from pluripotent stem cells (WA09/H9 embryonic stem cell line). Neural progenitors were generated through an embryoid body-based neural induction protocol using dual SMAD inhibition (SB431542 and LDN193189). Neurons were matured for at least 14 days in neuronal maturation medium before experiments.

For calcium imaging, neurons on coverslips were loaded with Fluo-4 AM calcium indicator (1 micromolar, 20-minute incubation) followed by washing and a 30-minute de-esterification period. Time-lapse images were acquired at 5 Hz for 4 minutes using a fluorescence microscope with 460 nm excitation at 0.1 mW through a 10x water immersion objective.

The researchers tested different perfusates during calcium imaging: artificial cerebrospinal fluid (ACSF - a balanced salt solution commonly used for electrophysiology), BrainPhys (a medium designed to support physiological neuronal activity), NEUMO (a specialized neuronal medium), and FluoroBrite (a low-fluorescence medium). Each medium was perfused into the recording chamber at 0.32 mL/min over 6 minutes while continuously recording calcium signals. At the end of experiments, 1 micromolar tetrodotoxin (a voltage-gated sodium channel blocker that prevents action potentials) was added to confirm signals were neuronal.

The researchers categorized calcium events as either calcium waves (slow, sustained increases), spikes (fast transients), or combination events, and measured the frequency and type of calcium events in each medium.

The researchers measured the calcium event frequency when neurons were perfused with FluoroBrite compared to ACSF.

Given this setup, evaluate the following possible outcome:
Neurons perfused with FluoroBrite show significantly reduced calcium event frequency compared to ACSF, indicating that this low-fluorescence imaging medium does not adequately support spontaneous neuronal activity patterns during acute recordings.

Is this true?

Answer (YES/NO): YES